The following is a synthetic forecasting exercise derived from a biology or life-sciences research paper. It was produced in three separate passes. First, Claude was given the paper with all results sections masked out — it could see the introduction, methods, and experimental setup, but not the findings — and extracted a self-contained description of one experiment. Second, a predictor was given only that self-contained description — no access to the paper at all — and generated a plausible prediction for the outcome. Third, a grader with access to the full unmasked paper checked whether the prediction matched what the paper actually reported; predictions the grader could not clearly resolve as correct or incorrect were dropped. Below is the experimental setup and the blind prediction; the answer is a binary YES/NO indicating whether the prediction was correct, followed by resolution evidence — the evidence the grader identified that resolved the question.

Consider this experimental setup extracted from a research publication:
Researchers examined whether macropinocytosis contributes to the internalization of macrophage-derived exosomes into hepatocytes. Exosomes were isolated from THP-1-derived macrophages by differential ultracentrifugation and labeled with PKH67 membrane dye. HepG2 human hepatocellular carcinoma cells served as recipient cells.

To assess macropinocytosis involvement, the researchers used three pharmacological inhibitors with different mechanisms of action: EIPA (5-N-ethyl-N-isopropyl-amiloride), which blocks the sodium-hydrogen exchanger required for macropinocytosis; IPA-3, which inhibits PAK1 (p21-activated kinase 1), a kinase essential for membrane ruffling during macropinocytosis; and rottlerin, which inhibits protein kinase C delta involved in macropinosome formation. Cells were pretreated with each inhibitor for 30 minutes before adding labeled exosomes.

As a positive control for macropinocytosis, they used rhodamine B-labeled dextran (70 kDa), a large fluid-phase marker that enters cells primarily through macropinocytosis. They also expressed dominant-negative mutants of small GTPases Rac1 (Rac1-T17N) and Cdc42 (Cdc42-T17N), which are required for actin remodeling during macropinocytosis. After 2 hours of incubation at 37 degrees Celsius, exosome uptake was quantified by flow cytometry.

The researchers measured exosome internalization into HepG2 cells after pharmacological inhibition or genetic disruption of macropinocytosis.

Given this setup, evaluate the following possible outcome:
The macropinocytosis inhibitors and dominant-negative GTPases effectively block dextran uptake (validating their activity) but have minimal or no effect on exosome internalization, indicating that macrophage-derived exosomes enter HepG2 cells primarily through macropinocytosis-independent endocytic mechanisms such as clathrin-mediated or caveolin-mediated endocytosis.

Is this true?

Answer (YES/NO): NO